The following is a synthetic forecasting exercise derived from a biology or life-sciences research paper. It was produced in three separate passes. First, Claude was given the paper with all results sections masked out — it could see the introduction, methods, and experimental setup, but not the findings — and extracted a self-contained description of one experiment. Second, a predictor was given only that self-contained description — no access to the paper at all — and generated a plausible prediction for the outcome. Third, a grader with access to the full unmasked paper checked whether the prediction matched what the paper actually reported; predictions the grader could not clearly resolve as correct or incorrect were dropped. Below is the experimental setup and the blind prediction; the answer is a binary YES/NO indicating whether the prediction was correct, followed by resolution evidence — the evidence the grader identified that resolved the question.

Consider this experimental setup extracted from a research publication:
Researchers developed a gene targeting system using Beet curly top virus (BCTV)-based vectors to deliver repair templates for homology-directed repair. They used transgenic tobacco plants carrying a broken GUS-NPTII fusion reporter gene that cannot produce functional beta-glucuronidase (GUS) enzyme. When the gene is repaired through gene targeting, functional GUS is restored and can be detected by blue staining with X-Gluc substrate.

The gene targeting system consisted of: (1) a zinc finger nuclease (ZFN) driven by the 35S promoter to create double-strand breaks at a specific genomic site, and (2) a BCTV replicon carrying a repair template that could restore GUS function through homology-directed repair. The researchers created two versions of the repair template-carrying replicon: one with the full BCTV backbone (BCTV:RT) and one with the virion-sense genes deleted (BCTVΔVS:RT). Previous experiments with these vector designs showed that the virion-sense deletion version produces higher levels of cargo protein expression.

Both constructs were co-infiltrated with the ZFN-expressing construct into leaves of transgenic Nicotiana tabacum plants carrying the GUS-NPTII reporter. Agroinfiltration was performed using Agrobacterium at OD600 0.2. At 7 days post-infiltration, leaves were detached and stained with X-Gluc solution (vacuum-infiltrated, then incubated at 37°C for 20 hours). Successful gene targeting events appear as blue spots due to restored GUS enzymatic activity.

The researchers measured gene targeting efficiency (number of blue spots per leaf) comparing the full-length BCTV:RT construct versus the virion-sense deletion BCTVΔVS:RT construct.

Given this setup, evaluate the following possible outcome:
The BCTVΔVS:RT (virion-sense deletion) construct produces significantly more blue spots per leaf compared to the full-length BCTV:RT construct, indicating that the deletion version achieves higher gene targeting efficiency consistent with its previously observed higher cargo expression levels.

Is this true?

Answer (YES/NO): NO